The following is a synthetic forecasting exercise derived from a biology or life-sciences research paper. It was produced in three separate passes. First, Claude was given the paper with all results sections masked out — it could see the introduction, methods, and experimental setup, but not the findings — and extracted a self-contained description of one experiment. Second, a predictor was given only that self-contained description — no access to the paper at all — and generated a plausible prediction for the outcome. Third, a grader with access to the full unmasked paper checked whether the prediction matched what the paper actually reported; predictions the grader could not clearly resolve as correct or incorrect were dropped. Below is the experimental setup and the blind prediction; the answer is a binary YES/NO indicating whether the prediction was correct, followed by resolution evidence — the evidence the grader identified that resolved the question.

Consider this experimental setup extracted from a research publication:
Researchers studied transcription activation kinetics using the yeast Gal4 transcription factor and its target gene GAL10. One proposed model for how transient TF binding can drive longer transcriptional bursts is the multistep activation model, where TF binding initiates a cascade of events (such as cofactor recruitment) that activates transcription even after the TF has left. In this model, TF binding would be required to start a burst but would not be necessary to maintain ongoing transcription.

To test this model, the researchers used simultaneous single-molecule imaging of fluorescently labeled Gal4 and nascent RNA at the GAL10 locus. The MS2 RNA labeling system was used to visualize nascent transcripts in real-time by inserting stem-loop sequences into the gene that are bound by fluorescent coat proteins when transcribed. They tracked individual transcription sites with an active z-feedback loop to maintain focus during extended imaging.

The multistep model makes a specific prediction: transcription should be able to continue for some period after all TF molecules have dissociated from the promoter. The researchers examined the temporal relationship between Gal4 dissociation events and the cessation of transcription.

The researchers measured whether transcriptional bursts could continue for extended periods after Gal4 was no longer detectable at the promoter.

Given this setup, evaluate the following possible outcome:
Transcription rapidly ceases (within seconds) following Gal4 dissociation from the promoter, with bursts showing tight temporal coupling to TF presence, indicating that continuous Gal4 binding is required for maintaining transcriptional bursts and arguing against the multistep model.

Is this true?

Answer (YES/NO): YES